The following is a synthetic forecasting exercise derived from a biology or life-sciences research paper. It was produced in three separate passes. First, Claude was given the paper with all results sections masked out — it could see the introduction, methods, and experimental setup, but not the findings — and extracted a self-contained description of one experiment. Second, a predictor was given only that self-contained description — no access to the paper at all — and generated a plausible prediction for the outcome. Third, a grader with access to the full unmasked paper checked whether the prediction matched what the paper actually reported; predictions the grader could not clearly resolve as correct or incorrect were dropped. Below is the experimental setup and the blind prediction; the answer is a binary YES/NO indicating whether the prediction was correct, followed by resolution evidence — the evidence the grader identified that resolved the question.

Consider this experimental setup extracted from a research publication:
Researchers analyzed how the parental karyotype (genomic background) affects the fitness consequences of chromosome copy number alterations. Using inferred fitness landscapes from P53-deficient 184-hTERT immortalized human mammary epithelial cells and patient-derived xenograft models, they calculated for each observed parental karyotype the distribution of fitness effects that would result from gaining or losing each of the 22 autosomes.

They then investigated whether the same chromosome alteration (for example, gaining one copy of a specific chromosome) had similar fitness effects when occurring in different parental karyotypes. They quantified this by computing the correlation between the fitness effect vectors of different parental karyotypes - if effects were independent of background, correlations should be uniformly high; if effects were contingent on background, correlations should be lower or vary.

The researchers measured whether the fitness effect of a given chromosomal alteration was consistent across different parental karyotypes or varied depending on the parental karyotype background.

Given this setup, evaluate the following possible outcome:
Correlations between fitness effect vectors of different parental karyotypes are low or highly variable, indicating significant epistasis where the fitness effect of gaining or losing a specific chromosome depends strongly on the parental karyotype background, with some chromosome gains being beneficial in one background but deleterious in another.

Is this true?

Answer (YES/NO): YES